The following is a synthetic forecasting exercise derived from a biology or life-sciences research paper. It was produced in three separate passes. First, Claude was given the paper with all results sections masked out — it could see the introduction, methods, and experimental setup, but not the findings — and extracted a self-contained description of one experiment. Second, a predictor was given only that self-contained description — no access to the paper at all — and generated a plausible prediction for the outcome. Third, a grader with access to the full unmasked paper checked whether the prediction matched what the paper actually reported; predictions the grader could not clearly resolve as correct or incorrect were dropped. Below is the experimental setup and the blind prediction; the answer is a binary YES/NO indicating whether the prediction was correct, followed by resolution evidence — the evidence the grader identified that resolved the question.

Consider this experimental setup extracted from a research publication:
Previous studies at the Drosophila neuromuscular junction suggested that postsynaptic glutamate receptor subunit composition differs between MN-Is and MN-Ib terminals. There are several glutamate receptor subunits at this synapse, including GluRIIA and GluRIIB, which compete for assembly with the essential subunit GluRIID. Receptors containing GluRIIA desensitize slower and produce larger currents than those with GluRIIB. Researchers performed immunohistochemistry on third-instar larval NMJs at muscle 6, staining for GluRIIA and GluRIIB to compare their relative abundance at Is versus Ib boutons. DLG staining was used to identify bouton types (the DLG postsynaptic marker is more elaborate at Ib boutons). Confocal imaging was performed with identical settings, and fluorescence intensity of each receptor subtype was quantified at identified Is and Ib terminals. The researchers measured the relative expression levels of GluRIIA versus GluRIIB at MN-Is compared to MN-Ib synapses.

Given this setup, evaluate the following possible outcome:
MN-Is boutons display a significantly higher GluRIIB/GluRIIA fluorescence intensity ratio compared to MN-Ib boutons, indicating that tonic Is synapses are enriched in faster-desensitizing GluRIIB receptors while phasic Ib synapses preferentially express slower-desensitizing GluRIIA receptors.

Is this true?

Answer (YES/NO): NO